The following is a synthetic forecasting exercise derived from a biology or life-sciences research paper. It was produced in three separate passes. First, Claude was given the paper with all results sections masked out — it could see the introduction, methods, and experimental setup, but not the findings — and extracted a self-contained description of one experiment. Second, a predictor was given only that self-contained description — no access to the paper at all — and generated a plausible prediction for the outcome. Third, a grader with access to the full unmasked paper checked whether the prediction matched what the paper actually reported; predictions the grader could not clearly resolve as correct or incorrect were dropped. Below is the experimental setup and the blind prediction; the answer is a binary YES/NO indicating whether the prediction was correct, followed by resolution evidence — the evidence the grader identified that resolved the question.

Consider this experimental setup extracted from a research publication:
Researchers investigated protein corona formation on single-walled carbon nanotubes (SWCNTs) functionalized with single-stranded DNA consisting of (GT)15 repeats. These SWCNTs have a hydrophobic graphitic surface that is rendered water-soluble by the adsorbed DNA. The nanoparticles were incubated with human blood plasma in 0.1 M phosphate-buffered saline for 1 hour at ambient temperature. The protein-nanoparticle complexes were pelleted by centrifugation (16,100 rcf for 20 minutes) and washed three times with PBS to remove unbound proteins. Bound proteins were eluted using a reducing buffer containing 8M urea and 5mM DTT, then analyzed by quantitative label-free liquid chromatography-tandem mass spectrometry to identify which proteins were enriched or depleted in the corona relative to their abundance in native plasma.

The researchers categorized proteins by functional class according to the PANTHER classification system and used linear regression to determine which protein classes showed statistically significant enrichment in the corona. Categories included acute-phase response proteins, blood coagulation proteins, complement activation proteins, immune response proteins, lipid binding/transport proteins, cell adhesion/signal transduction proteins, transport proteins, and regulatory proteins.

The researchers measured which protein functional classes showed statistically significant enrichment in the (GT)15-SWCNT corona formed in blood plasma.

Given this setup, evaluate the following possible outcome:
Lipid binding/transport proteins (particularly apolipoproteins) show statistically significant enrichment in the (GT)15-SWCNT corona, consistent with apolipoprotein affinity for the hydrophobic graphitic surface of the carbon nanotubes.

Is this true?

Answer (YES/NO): YES